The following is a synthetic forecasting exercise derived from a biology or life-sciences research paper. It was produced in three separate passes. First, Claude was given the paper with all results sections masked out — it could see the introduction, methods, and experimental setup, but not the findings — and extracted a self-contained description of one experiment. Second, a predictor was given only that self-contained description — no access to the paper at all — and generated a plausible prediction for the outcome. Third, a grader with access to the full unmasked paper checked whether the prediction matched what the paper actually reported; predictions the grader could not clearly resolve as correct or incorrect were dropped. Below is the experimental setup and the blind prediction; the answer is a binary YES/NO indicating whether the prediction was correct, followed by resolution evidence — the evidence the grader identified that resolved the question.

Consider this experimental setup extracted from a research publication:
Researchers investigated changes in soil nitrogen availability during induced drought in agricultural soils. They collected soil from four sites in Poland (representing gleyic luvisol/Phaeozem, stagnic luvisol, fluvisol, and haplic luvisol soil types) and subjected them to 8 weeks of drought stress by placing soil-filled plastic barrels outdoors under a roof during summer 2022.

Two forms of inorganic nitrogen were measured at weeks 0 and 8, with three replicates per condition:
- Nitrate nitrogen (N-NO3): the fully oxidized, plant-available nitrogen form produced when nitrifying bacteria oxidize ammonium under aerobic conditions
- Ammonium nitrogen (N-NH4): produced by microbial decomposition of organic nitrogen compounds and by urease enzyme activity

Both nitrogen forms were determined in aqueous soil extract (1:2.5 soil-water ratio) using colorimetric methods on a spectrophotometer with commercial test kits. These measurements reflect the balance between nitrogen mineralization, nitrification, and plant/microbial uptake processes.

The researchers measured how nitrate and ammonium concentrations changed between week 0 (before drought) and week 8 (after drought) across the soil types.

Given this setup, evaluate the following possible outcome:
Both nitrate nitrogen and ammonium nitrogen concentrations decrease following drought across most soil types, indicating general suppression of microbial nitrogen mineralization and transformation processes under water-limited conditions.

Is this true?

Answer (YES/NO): NO